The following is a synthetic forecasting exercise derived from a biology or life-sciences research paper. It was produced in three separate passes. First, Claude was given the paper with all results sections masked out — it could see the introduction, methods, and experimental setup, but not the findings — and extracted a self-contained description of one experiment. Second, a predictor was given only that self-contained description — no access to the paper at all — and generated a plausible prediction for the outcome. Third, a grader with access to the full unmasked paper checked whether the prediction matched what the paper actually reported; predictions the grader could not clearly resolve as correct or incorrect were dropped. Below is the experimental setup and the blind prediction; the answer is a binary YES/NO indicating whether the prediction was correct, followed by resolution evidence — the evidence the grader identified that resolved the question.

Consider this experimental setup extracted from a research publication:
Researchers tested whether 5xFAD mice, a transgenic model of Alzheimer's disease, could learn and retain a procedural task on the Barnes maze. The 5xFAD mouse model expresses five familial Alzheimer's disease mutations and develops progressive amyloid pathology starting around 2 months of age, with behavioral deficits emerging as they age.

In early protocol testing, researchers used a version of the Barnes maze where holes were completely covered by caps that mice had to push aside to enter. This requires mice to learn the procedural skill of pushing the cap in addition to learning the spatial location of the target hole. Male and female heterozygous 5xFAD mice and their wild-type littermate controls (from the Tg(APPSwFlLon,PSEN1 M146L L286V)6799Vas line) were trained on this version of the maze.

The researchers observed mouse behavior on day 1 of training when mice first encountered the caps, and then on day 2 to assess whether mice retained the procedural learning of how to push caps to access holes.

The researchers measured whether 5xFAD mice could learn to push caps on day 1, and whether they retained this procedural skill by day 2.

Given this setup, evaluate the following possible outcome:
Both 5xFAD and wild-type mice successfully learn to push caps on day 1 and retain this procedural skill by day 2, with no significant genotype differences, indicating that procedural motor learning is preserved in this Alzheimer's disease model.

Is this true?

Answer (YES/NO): NO